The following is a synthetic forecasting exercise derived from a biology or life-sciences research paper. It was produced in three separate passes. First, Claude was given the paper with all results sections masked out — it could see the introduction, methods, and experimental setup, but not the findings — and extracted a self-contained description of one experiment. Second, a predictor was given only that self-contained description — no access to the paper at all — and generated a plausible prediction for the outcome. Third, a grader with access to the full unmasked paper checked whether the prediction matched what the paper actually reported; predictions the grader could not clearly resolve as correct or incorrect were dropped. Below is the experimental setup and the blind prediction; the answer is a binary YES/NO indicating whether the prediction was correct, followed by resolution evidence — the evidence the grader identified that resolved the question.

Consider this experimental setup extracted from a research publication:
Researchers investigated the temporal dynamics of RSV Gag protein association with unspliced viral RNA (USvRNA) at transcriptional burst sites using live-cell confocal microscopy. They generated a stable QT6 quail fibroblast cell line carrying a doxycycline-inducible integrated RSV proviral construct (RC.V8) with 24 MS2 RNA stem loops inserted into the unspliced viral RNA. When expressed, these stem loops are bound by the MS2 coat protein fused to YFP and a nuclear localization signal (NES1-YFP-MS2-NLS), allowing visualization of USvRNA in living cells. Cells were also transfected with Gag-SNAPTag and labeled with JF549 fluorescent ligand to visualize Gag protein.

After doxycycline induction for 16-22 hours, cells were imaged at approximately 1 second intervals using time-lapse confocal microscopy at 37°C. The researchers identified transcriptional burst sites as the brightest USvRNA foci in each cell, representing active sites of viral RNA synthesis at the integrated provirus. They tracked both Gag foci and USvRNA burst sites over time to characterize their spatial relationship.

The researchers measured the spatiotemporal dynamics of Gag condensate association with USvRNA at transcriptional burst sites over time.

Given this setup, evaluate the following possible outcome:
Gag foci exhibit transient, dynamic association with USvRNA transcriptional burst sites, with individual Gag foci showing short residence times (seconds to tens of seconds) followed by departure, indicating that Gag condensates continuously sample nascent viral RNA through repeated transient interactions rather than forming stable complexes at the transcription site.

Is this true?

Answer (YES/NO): YES